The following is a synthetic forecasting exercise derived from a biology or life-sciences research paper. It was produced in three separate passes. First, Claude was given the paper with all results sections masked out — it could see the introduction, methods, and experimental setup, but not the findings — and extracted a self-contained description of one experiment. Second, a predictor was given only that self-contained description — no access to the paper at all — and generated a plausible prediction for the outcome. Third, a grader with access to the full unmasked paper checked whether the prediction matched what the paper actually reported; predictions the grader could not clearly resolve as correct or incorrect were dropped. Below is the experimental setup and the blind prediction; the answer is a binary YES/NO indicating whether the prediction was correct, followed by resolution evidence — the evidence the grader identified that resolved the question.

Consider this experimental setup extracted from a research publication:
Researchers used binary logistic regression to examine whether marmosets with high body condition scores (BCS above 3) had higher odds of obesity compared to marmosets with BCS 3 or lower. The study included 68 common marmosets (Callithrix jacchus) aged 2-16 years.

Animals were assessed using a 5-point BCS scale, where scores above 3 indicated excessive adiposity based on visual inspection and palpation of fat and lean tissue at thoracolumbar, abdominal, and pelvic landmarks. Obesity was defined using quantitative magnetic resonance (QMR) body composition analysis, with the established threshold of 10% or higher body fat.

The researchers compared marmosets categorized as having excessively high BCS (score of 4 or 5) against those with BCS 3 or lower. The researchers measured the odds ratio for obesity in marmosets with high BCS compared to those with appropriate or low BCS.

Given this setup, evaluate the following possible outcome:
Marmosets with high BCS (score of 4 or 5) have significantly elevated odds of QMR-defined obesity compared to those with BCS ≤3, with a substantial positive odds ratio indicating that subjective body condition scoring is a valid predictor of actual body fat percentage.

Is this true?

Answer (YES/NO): YES